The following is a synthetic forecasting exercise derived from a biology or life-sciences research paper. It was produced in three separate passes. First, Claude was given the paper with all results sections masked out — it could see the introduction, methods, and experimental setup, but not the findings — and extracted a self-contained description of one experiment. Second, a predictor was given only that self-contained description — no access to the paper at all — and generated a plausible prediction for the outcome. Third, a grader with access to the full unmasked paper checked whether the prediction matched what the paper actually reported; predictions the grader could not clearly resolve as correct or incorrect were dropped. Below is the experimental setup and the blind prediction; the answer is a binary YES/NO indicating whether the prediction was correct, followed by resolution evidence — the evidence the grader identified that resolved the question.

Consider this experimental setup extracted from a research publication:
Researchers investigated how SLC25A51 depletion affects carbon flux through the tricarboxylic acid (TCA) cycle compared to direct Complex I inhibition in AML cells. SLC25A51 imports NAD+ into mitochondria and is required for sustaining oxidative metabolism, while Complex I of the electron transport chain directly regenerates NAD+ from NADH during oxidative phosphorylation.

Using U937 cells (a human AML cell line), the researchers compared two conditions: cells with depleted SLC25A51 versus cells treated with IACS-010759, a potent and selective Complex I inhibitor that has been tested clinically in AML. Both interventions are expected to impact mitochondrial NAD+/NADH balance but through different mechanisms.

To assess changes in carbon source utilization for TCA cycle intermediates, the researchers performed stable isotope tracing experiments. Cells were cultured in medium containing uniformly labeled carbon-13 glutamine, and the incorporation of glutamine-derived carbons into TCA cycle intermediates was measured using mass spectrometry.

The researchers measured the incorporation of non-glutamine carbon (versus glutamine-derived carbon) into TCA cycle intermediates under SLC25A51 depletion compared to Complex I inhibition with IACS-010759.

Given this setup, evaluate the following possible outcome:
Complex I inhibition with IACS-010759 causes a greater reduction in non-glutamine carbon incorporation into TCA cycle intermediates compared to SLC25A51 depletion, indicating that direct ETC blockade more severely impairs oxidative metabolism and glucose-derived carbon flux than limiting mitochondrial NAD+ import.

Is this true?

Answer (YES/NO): NO